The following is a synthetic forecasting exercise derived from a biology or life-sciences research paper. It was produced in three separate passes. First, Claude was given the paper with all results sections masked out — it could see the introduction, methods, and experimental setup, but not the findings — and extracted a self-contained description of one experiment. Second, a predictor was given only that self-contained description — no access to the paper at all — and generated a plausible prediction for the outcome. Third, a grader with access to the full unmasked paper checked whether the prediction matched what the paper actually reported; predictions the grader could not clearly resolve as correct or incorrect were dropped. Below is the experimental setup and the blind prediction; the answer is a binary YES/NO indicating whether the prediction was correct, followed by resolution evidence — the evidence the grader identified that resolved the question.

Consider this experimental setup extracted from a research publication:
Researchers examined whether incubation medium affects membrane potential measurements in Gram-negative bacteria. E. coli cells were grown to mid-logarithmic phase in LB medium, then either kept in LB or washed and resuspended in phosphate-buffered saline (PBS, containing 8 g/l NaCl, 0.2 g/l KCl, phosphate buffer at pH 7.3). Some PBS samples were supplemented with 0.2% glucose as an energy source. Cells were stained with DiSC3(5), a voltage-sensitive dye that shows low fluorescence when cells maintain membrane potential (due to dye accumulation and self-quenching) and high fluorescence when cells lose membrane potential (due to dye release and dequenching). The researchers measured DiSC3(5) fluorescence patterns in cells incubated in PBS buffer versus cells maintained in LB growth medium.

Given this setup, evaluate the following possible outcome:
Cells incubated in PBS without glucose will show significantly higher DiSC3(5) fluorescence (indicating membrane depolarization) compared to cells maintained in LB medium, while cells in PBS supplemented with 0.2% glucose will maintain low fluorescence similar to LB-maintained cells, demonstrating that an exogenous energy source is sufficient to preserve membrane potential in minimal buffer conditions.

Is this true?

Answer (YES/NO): NO